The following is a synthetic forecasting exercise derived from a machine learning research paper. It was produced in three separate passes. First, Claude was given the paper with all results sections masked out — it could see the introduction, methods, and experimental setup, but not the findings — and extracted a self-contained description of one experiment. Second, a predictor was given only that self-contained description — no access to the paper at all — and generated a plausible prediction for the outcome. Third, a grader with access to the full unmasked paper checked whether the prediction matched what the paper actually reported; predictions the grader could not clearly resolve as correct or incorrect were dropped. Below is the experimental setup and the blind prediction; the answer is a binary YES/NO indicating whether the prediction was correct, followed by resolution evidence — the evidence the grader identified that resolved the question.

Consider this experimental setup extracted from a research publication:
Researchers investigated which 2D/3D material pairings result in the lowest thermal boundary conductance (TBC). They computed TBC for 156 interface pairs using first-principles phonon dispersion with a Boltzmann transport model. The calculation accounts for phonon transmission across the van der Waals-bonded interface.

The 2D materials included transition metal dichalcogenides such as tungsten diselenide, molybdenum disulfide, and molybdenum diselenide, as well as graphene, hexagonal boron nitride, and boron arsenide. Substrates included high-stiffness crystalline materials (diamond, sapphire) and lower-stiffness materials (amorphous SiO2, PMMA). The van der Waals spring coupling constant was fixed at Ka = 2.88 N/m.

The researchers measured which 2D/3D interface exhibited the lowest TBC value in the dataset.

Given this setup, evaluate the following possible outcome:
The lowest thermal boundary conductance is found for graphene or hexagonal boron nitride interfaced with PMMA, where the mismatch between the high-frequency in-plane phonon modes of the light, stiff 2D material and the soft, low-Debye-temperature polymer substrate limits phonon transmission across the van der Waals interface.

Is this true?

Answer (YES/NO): NO